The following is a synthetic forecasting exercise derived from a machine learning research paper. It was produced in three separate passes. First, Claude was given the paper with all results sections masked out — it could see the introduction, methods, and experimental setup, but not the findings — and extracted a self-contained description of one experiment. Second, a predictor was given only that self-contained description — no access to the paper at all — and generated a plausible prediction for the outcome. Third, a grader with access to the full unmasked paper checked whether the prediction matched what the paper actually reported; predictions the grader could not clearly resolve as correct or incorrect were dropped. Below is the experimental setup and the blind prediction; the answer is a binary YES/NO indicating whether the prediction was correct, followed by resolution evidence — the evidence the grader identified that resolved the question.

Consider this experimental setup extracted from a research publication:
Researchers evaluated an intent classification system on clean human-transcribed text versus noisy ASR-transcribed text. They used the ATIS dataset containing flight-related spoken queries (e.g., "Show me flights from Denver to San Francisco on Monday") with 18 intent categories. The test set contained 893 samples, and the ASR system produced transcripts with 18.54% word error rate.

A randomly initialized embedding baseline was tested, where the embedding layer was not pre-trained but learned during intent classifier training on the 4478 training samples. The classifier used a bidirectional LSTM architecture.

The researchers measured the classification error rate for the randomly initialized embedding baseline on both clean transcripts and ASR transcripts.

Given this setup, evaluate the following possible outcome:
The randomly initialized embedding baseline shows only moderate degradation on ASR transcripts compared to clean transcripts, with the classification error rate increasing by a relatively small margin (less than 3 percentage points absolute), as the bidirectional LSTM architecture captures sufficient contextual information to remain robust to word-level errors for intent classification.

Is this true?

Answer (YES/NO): NO